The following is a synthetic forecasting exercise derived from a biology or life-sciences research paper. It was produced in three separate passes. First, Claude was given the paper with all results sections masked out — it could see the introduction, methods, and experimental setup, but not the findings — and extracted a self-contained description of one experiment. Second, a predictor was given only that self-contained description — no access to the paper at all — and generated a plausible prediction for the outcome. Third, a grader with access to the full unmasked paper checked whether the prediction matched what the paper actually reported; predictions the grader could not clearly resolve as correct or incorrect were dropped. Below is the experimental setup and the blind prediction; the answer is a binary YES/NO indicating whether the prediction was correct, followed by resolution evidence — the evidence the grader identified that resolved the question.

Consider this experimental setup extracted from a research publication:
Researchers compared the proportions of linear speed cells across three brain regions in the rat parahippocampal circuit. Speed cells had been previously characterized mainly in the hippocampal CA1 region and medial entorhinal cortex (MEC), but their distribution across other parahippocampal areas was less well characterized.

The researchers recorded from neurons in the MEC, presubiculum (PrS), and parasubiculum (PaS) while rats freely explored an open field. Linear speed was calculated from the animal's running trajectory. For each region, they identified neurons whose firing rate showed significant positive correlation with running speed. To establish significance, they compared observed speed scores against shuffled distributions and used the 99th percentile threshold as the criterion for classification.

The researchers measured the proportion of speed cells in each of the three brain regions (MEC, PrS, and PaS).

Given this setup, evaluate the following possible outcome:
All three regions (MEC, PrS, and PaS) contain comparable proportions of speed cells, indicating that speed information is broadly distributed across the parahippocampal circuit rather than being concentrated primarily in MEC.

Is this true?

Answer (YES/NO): YES